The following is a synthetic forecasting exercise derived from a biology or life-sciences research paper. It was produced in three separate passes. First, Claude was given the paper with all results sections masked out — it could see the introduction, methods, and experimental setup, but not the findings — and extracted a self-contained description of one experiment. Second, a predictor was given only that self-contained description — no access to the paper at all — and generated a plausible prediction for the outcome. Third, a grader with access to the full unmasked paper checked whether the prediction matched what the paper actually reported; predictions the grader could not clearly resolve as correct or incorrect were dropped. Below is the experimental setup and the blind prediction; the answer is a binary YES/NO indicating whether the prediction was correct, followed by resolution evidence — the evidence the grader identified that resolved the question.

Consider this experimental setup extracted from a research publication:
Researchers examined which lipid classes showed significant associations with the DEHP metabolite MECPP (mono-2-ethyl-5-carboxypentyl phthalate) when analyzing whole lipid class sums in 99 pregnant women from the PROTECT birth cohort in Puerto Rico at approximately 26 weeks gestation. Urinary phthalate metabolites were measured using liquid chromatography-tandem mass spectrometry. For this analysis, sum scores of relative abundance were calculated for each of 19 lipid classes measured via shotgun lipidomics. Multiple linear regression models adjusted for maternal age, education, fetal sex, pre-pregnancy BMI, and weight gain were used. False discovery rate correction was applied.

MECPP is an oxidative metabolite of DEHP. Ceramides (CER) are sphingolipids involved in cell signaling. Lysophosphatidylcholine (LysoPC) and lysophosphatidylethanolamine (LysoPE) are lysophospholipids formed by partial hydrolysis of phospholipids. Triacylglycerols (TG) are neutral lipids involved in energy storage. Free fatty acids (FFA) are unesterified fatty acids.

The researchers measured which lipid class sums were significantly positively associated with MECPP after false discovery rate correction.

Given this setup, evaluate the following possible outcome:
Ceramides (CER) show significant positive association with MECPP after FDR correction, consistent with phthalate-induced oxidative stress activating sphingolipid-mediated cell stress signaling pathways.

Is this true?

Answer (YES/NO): YES